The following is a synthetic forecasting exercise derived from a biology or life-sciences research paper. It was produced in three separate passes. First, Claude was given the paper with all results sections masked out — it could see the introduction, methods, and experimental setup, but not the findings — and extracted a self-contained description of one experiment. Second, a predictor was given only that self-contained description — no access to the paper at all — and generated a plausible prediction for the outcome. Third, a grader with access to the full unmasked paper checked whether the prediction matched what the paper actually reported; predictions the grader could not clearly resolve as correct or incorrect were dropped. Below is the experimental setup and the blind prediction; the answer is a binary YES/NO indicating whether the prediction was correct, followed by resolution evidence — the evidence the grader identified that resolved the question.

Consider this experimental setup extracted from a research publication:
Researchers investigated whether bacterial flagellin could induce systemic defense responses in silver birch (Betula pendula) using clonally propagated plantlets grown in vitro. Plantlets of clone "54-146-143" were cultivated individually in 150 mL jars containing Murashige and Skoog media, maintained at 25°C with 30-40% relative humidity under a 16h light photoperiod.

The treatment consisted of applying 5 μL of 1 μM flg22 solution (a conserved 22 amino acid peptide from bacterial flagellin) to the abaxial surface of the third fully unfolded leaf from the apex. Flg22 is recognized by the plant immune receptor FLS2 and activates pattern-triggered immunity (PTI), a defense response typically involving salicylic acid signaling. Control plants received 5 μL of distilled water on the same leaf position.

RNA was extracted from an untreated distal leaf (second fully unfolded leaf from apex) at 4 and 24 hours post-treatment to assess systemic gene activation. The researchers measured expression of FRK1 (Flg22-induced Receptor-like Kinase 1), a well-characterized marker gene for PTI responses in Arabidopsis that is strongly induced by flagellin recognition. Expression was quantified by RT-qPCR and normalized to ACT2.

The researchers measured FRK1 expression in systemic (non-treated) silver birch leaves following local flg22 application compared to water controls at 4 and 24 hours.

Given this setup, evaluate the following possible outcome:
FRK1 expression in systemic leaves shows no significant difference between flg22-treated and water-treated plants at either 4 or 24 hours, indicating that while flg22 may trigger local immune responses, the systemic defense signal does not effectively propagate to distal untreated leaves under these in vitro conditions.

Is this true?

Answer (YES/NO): YES